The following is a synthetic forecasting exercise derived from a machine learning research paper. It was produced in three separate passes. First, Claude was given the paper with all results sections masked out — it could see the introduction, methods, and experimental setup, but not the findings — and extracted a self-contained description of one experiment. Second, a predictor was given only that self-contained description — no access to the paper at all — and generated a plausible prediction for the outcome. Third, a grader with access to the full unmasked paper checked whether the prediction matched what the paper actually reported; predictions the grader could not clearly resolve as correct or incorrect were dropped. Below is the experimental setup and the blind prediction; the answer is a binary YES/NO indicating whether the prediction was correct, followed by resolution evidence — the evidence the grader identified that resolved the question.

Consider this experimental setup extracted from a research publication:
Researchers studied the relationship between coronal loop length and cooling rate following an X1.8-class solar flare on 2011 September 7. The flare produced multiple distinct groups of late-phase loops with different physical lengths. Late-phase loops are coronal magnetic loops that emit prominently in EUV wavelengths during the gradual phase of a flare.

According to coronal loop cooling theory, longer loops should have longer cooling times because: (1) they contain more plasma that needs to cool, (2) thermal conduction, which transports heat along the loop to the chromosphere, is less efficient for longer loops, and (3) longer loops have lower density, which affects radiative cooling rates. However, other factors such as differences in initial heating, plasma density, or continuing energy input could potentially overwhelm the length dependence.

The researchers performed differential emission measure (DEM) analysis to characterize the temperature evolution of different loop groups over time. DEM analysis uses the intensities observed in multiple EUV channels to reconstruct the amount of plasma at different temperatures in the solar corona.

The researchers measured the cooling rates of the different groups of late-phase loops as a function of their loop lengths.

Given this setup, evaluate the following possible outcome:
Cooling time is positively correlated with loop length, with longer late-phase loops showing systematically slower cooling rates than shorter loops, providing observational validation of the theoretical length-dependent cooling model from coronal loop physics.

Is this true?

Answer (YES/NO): YES